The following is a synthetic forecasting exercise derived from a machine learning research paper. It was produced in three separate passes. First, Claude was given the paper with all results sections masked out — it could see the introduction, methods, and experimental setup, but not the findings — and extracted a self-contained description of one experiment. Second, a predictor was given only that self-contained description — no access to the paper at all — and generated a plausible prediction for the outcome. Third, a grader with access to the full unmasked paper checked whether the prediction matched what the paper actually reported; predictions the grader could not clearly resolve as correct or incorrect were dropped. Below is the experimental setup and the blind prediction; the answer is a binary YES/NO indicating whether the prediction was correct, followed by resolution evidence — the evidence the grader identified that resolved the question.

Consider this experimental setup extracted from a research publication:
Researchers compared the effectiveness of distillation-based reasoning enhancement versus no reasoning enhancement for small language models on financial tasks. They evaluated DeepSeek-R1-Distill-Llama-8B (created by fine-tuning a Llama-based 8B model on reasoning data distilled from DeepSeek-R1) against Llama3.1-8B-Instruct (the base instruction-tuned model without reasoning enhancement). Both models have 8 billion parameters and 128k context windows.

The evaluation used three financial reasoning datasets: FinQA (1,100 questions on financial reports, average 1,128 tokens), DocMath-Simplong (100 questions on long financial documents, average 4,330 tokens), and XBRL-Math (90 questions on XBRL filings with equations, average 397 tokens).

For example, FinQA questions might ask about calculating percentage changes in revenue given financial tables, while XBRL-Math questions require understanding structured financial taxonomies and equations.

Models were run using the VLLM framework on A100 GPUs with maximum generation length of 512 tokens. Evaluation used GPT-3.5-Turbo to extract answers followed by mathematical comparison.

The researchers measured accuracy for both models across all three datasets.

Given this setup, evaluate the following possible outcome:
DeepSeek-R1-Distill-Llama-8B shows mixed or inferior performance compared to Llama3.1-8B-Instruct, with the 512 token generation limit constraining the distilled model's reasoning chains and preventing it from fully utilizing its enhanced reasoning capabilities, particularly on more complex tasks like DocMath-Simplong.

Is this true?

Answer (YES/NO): NO